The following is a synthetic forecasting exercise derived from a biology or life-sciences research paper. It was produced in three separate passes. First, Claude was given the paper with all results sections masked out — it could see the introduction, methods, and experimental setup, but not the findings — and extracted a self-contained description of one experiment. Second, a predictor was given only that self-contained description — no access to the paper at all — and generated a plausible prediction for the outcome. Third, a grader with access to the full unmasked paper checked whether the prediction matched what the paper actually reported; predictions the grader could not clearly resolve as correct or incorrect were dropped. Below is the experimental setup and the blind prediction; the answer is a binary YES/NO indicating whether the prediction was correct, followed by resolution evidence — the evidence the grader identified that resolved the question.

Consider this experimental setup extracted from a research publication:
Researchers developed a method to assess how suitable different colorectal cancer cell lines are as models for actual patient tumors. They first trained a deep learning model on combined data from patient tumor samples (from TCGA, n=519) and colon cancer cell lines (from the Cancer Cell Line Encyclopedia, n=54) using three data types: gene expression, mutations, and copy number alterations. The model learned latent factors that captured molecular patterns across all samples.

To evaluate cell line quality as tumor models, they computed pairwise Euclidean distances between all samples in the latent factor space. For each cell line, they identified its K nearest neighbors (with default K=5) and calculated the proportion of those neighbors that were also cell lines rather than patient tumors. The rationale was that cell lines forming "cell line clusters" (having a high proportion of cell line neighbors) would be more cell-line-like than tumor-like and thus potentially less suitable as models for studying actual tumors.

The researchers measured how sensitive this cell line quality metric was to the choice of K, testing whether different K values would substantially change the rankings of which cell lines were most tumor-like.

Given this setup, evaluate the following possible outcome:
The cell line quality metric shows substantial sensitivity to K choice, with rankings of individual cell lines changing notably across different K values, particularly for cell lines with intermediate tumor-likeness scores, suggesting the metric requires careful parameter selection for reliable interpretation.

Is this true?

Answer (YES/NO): NO